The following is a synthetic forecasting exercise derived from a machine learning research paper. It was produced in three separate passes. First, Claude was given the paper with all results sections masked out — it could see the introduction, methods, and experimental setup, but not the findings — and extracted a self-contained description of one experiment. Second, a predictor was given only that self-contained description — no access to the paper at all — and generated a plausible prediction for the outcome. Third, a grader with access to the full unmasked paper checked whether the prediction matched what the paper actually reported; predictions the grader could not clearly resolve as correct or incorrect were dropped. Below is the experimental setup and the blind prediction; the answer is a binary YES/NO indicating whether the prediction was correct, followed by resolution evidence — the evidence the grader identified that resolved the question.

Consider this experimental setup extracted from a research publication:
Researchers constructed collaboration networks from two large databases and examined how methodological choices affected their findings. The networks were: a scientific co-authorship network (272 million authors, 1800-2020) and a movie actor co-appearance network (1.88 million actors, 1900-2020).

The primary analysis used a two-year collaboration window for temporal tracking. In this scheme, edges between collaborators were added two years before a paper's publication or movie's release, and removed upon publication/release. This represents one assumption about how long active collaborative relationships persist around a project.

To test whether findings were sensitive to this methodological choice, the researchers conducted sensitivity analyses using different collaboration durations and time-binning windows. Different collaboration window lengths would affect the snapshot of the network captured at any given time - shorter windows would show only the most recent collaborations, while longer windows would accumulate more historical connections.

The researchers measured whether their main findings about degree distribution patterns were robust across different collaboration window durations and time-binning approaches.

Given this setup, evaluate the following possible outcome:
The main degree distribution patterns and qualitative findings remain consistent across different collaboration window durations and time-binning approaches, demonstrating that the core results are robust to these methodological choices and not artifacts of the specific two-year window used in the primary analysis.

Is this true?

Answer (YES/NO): YES